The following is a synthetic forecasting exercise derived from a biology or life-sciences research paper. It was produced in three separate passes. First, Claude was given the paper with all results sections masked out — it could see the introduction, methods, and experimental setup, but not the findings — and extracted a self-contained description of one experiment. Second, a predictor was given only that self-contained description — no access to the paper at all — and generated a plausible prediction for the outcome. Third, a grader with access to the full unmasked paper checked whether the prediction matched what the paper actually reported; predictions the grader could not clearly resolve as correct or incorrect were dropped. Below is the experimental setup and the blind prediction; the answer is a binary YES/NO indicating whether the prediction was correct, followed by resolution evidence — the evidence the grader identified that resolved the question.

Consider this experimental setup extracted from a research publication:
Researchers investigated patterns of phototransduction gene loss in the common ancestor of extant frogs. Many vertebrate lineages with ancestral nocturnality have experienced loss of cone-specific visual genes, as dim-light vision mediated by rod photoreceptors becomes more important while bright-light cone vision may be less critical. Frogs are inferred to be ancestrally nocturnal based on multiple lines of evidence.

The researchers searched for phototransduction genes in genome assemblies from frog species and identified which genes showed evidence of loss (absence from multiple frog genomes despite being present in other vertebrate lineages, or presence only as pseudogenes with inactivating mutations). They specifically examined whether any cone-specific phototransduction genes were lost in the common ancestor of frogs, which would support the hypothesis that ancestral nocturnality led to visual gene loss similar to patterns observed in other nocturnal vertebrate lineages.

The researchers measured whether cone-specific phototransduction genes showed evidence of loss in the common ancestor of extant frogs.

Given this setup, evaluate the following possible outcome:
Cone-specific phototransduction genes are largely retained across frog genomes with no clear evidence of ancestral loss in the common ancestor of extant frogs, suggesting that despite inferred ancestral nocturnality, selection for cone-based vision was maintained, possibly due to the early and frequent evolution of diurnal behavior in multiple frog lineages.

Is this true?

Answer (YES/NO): YES